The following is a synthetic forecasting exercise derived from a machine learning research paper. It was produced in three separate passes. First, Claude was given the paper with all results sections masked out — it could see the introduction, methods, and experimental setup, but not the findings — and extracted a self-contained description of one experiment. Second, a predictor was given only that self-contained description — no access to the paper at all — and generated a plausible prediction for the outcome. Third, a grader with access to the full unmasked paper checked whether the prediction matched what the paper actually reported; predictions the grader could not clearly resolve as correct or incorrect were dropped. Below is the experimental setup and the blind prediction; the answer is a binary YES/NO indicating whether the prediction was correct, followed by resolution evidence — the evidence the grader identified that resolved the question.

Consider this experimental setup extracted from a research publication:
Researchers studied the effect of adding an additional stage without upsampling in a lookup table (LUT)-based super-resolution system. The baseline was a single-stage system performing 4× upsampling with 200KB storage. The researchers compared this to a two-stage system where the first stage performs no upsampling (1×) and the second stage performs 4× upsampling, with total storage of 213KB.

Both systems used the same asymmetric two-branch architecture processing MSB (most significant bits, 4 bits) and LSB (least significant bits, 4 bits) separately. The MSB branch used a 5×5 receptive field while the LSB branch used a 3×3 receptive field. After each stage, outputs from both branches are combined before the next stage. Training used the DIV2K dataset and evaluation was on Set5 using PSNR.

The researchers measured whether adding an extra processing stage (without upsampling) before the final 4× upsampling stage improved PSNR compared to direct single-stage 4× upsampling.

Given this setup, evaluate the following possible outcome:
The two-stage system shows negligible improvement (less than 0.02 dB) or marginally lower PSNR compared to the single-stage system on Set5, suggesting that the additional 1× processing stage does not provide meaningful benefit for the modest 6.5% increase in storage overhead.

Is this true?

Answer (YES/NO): NO